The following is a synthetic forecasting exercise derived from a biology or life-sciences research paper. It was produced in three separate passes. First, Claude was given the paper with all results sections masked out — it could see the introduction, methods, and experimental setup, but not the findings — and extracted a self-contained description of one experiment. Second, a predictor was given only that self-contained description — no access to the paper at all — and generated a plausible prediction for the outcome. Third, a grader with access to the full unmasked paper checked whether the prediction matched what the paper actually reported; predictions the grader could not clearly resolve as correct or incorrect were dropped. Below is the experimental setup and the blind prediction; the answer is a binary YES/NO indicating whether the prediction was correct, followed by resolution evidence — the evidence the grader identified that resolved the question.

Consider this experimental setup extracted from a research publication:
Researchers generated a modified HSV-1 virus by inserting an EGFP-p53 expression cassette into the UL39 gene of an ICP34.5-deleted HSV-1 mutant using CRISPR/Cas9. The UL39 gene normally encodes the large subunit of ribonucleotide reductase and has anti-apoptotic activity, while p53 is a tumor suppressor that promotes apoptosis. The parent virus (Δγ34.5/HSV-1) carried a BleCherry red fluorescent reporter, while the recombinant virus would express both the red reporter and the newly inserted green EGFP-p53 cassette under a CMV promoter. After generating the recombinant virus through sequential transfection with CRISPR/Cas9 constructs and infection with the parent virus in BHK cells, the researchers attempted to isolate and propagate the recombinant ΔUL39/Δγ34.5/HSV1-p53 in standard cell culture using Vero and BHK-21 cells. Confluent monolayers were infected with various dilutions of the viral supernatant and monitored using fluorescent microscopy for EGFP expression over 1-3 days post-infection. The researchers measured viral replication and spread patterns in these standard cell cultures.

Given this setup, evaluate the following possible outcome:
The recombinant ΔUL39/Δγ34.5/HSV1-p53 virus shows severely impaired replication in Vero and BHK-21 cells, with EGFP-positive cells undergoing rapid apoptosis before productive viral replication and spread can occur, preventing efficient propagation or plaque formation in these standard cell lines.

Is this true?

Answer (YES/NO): YES